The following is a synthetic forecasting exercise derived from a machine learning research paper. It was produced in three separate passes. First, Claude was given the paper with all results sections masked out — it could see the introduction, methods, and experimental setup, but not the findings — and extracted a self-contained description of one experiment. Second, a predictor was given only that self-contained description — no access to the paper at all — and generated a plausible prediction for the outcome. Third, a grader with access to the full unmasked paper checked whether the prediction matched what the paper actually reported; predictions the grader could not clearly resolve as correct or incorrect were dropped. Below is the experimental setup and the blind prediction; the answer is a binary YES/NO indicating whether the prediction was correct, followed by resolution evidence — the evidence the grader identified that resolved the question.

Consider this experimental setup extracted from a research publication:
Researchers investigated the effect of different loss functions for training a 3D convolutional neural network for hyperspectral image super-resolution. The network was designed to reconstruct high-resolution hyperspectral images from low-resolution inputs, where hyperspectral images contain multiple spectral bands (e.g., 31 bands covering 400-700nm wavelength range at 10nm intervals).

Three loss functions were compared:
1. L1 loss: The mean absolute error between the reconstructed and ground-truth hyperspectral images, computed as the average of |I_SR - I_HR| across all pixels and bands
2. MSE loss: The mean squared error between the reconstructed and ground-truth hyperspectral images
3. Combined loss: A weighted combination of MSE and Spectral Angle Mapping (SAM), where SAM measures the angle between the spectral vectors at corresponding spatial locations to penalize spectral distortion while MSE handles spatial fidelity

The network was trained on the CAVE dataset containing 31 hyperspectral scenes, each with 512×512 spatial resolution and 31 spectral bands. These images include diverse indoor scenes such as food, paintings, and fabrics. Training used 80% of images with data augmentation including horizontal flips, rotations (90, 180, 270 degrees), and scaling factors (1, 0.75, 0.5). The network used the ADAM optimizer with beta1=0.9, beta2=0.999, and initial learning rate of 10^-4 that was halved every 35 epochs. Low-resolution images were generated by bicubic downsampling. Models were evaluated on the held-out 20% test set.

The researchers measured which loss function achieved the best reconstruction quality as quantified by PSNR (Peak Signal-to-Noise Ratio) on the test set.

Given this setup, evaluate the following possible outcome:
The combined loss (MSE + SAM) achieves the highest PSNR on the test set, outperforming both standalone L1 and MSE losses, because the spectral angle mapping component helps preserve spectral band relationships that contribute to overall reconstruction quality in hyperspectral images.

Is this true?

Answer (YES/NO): NO